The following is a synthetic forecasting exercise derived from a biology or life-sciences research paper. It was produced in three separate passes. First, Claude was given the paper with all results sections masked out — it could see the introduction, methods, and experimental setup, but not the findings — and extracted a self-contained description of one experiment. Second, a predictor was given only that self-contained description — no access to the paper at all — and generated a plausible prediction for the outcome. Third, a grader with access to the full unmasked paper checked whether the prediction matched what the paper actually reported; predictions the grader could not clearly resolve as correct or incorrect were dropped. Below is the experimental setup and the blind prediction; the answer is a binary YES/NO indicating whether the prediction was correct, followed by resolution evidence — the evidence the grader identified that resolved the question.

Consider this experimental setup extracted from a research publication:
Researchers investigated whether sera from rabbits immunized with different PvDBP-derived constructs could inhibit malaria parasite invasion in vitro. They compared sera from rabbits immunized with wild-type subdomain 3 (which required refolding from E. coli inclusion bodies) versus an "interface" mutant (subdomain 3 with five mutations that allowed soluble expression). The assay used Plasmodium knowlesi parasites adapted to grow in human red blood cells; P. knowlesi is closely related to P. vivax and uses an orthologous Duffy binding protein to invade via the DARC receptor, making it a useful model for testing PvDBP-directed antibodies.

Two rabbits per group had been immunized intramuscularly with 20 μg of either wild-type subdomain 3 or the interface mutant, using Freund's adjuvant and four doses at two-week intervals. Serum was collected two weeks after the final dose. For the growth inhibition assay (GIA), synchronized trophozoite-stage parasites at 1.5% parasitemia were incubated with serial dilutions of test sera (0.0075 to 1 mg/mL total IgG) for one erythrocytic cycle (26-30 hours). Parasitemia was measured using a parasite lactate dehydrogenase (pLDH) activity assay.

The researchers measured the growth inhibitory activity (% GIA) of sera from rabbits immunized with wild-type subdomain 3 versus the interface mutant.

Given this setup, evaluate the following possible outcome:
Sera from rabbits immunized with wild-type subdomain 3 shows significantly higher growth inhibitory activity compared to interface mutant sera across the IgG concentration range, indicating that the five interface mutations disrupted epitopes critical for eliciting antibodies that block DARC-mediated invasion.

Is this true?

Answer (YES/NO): NO